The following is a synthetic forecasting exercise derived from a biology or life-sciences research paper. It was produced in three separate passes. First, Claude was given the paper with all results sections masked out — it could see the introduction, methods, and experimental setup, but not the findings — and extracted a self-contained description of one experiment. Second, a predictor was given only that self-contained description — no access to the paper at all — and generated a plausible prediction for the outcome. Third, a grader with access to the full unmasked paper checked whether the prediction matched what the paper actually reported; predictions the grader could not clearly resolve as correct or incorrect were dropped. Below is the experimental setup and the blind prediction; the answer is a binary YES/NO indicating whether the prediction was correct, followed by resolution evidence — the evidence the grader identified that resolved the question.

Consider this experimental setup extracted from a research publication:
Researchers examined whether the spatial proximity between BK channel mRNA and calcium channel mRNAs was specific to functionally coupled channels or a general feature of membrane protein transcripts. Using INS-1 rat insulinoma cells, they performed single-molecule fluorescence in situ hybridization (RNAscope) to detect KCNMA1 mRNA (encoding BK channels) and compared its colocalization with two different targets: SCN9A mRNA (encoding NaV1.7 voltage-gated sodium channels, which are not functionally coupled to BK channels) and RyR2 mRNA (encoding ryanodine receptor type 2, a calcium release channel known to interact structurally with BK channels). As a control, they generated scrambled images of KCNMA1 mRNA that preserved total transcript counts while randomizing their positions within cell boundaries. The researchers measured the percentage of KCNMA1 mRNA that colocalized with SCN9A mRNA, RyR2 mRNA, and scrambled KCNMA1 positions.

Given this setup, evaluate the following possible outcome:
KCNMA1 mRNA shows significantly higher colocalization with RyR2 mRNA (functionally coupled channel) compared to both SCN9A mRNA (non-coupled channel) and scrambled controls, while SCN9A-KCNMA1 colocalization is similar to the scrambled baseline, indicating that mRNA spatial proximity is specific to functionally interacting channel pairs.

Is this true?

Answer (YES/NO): NO